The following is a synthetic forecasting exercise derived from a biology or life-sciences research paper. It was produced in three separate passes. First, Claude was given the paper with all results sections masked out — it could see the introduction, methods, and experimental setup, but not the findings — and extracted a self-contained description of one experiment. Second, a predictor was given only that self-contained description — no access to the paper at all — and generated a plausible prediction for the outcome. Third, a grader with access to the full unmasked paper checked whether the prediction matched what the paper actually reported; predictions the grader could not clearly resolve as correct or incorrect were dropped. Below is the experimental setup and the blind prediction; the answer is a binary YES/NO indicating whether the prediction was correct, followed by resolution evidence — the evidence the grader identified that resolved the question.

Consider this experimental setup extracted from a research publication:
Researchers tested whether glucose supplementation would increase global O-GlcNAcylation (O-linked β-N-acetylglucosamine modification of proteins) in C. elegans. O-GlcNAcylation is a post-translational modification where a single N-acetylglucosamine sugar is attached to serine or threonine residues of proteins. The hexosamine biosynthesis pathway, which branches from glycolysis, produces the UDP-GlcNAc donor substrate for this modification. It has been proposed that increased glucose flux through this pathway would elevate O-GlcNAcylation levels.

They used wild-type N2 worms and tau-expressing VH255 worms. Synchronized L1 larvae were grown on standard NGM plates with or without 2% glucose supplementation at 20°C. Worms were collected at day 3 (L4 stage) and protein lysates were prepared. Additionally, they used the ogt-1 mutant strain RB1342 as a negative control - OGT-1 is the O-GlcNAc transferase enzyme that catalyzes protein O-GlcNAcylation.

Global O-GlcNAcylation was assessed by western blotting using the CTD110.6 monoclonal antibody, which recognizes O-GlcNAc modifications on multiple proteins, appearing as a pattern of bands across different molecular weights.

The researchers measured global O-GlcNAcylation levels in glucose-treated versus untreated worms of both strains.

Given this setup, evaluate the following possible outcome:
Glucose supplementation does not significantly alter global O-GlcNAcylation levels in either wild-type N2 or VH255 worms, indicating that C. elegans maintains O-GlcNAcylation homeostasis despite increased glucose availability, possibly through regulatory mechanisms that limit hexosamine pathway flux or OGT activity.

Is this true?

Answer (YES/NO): YES